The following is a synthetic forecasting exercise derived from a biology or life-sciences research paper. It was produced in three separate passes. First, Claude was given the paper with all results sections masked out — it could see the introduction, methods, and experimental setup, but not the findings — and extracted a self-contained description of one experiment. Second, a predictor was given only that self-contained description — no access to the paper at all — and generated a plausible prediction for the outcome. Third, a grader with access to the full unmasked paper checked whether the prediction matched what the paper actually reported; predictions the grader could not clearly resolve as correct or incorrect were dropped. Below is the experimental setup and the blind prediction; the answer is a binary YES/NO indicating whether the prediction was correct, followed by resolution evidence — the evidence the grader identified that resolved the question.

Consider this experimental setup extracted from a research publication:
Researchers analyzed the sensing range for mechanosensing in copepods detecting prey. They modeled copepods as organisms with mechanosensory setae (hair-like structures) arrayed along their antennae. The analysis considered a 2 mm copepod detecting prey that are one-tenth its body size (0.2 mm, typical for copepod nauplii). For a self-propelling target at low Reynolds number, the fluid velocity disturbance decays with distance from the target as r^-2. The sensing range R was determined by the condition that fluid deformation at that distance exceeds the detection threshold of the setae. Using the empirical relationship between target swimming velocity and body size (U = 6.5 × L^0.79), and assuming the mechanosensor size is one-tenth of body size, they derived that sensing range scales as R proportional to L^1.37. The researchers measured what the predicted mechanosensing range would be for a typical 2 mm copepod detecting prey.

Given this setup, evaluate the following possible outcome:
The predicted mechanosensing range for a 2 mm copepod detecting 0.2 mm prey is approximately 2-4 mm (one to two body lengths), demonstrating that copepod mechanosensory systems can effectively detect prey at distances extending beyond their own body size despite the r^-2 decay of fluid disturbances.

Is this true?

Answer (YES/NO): NO